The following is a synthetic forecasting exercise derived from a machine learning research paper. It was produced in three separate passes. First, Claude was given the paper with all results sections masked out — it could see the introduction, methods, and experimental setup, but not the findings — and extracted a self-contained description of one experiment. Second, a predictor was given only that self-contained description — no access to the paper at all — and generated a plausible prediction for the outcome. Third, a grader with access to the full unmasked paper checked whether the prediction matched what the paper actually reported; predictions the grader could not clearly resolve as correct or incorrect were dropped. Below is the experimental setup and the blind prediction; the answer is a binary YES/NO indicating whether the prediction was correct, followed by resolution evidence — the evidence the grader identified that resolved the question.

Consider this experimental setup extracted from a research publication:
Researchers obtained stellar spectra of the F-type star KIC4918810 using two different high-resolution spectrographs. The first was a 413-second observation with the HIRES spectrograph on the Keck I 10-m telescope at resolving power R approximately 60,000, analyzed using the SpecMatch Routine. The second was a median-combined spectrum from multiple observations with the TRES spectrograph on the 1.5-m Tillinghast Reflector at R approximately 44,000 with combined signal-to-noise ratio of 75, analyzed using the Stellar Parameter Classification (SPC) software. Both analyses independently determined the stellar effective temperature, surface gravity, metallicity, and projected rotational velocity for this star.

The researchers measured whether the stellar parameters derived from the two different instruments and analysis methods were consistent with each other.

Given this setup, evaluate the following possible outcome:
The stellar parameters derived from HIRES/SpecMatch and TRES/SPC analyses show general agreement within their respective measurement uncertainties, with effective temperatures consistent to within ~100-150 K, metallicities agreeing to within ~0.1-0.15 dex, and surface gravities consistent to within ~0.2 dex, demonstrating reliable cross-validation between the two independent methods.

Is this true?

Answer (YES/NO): YES